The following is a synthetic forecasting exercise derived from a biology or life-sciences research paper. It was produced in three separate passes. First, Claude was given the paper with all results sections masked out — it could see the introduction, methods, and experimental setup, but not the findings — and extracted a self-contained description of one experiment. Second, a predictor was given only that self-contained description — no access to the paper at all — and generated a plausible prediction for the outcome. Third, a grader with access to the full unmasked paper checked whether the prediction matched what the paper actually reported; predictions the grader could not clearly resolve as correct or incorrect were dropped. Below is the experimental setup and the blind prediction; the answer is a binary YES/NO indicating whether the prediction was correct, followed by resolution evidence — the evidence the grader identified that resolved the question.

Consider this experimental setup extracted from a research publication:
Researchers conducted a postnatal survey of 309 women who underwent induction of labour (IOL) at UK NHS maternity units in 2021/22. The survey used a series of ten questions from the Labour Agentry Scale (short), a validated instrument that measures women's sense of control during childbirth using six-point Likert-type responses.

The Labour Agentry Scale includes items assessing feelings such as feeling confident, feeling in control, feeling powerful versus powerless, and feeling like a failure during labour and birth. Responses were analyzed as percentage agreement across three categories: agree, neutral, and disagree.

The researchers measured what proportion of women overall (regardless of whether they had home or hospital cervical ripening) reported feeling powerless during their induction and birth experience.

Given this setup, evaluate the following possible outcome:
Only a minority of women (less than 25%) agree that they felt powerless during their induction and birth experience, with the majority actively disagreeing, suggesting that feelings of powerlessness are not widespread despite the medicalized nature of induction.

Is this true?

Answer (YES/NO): NO